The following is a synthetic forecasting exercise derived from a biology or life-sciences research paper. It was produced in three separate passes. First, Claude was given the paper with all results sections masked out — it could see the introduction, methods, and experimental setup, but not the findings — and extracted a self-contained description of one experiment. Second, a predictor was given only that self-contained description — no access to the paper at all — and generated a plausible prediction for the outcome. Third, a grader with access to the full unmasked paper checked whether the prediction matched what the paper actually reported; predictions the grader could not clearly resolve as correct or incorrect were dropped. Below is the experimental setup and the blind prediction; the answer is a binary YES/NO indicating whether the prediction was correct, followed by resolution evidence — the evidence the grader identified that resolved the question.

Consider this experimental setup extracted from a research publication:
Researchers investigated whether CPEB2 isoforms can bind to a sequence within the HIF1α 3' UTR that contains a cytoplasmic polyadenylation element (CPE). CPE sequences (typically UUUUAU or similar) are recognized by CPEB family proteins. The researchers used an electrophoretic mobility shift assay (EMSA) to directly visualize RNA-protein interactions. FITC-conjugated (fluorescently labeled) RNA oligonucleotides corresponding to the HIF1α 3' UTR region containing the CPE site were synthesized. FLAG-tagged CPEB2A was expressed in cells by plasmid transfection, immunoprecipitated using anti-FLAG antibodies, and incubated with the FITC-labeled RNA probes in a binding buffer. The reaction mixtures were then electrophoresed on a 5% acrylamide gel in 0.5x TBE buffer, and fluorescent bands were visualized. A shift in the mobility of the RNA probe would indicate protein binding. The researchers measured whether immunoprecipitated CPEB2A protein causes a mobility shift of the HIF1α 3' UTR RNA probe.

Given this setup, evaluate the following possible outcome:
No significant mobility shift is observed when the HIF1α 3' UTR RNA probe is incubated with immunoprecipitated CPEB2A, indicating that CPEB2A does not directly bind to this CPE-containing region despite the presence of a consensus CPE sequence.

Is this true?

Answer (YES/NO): NO